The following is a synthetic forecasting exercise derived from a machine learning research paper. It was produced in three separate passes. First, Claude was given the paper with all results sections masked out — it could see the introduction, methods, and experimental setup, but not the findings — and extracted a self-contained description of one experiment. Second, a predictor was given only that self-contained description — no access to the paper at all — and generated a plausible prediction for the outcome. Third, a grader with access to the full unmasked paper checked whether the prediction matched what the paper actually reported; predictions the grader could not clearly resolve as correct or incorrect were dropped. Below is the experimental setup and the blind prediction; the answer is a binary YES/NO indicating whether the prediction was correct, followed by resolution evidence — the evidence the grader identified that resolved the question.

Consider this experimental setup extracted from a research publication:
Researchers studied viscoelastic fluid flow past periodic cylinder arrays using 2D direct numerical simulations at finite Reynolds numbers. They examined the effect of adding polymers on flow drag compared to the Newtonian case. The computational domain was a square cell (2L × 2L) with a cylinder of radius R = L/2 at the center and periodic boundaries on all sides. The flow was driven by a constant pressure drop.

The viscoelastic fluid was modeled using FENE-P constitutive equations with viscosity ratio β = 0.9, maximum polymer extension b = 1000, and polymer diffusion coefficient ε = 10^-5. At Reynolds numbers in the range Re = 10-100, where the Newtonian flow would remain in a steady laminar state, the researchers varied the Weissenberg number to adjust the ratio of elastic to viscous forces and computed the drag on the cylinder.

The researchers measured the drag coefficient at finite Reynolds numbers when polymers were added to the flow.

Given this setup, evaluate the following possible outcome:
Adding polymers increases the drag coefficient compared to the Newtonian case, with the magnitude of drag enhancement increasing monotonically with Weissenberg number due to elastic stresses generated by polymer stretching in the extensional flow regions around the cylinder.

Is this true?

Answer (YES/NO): YES